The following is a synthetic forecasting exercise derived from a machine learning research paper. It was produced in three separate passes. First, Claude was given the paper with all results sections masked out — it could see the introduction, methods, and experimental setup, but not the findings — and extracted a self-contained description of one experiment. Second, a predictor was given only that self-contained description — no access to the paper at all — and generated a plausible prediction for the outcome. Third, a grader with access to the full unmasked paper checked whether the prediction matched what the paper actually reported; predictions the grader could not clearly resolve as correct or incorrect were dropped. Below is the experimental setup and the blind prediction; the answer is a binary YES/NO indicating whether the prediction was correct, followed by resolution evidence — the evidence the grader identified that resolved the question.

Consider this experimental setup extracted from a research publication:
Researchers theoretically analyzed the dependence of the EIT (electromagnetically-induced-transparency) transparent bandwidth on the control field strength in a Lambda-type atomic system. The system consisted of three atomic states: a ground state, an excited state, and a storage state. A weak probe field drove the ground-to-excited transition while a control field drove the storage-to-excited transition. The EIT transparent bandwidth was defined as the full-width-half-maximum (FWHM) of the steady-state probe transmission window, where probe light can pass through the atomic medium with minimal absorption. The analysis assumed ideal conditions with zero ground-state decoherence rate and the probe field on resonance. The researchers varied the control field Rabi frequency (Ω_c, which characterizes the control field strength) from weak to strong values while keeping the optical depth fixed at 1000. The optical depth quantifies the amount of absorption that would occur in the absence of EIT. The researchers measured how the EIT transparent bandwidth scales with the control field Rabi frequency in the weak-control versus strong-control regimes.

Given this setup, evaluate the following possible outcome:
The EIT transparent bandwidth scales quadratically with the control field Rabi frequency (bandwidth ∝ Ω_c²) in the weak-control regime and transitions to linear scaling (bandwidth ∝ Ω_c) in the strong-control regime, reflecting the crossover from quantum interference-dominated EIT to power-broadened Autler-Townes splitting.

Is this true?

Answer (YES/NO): NO